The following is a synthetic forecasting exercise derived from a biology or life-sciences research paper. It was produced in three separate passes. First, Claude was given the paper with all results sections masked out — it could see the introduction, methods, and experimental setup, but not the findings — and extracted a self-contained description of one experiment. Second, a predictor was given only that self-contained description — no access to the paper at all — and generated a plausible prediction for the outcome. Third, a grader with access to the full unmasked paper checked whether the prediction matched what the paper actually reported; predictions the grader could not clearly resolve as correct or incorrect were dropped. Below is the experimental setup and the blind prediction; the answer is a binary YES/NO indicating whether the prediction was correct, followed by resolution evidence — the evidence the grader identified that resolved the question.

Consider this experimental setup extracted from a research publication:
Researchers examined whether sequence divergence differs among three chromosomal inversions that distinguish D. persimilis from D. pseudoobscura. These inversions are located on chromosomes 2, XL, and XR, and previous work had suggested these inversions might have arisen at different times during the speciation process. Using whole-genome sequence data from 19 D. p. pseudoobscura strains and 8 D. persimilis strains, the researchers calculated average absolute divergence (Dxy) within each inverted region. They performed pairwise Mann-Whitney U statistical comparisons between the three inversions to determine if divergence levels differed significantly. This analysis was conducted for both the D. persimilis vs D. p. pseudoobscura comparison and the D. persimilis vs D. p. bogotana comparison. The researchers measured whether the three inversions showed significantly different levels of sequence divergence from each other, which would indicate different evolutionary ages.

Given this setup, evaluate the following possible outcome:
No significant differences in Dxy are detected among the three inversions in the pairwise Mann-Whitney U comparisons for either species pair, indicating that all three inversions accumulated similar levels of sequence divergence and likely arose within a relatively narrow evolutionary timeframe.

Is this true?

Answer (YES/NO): NO